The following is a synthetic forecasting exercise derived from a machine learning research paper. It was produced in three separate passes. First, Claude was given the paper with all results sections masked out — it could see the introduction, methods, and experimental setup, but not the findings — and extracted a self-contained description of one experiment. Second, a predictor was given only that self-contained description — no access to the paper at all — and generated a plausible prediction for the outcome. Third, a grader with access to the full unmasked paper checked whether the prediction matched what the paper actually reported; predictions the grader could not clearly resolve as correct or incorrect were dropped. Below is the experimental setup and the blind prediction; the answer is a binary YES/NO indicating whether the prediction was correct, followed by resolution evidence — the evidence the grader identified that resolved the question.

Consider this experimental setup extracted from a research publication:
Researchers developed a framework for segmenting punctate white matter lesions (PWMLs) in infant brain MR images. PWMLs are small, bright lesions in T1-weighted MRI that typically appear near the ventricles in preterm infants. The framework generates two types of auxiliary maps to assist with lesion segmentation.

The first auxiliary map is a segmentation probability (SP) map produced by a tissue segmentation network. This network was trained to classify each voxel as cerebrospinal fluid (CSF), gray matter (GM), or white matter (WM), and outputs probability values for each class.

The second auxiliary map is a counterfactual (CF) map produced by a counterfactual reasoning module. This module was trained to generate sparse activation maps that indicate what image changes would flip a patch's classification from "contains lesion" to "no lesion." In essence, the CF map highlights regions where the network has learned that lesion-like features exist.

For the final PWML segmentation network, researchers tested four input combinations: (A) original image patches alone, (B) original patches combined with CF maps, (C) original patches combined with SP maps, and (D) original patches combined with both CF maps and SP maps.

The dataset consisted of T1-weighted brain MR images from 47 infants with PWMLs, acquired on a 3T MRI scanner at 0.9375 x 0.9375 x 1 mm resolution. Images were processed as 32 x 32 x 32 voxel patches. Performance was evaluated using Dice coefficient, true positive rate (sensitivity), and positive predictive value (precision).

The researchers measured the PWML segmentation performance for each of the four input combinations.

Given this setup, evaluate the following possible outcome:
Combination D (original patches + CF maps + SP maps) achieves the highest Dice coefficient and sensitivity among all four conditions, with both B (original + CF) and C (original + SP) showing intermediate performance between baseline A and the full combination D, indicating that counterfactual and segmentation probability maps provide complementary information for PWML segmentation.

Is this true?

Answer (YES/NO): YES